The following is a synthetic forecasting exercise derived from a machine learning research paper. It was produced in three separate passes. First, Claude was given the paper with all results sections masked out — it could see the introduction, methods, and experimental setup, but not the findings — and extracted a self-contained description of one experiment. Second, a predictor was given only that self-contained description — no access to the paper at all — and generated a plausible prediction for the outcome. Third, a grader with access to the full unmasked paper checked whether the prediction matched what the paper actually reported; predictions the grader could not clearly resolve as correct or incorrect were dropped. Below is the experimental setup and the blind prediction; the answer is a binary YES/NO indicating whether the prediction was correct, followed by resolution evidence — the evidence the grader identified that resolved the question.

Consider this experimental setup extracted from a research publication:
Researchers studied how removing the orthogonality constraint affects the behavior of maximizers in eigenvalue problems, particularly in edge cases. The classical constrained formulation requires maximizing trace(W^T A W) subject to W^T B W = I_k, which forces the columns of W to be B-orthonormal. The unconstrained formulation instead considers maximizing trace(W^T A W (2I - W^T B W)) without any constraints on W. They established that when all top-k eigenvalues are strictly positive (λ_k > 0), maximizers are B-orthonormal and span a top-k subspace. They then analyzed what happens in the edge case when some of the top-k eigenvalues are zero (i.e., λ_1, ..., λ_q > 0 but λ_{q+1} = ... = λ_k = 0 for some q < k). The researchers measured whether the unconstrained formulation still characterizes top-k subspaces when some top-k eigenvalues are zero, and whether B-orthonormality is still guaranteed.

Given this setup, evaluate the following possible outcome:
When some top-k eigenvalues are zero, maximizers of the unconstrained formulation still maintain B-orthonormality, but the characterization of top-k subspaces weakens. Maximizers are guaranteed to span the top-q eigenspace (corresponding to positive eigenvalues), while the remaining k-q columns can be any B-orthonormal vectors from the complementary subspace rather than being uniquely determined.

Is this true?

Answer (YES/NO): NO